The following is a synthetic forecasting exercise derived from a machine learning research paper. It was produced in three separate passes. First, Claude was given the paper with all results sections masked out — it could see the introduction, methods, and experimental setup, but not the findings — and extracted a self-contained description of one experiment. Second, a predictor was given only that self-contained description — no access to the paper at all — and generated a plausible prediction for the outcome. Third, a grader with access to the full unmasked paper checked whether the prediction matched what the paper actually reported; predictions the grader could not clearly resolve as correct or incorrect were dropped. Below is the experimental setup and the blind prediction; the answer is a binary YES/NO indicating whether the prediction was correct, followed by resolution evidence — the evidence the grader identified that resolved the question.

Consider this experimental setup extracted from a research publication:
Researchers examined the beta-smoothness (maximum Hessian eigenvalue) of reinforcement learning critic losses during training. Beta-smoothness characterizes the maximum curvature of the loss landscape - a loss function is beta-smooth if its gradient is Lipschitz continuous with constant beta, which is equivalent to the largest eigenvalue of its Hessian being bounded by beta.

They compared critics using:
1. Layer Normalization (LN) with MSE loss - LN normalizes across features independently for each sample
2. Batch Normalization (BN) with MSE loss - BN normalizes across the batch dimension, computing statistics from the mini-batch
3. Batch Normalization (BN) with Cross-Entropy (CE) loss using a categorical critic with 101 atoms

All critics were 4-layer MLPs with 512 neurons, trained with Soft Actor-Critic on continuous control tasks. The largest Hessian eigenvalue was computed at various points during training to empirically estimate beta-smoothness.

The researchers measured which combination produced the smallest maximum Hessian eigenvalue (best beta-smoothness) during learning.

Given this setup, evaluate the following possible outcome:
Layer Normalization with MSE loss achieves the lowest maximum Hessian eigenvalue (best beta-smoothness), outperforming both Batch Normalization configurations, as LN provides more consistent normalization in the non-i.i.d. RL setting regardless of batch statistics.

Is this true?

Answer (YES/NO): NO